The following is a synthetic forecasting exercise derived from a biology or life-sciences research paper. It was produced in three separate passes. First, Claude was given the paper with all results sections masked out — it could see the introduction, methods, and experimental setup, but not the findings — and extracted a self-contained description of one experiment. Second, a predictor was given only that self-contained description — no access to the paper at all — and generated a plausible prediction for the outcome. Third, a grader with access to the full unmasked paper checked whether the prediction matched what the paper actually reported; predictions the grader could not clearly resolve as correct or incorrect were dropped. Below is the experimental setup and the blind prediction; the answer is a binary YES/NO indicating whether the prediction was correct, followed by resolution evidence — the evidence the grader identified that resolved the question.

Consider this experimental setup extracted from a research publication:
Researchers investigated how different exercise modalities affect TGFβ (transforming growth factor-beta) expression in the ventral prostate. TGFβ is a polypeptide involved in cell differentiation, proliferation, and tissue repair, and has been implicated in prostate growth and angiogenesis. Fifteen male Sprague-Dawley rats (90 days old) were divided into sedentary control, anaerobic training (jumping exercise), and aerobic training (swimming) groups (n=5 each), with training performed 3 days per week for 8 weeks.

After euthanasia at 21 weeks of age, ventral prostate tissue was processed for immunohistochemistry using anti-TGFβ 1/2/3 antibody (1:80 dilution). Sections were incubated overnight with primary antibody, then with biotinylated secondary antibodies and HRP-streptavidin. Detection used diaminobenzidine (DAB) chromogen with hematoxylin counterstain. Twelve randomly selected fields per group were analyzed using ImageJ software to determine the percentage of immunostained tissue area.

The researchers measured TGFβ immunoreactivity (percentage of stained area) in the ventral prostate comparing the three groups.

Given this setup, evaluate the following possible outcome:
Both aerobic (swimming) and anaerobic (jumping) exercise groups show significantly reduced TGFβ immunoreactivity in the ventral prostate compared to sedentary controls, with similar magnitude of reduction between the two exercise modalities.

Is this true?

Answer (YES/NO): YES